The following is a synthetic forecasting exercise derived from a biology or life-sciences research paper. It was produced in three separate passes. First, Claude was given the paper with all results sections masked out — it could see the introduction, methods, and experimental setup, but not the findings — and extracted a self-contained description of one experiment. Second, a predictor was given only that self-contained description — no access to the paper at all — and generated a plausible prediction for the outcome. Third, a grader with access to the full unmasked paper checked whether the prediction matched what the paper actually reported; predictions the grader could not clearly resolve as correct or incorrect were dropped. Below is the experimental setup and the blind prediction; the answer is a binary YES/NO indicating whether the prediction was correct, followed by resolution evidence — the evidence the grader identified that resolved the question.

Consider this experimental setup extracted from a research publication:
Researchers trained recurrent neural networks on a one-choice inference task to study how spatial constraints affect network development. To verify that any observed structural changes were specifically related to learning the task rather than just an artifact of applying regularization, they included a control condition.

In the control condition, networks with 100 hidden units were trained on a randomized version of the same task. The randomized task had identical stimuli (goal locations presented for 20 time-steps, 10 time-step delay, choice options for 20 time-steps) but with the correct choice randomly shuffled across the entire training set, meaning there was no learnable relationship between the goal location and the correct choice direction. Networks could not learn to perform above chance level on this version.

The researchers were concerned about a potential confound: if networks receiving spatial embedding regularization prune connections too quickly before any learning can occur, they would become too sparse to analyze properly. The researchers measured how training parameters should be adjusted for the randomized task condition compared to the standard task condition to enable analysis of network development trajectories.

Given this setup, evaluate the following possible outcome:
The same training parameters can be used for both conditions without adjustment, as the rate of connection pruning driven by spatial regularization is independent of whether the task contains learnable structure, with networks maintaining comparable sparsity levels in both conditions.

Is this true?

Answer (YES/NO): NO